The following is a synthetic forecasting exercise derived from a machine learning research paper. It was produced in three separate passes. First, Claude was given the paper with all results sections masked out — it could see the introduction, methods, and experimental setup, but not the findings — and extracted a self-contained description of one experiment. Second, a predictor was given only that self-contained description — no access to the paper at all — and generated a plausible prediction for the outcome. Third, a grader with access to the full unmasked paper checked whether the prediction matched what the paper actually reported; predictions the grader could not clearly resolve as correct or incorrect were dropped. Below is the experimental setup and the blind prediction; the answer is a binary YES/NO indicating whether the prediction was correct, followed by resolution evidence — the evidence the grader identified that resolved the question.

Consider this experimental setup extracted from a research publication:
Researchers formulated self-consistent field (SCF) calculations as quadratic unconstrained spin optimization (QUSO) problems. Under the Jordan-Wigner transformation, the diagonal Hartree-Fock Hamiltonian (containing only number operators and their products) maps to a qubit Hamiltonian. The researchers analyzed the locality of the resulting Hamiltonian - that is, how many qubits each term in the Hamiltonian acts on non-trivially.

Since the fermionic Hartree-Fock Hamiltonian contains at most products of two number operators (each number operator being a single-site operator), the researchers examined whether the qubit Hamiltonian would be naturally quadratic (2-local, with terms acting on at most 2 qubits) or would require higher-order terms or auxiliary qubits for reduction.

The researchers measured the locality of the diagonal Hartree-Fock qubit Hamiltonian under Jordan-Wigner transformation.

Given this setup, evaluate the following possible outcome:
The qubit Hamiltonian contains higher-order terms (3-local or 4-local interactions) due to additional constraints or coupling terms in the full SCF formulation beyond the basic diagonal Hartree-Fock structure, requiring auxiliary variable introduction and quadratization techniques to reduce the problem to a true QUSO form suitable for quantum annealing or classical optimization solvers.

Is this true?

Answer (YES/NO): NO